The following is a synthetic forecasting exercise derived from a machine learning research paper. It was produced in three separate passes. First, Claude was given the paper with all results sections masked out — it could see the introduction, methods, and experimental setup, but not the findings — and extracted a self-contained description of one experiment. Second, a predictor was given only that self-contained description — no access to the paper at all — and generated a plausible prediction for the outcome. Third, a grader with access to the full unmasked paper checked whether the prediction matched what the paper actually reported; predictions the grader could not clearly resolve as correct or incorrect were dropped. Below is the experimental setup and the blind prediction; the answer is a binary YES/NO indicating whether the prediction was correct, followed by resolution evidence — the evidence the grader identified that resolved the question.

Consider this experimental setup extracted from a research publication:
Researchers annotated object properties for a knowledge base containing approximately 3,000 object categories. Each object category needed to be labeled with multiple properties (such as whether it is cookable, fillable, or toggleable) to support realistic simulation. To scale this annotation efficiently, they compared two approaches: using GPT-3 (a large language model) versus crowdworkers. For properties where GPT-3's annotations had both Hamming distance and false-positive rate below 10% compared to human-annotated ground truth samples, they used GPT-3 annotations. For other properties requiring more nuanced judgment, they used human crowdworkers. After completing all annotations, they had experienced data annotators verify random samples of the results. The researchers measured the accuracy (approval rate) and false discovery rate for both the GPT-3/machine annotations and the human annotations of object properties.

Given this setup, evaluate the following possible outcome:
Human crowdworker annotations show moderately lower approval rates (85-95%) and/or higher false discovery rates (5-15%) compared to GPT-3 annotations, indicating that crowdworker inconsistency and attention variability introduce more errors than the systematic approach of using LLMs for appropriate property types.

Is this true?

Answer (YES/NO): NO